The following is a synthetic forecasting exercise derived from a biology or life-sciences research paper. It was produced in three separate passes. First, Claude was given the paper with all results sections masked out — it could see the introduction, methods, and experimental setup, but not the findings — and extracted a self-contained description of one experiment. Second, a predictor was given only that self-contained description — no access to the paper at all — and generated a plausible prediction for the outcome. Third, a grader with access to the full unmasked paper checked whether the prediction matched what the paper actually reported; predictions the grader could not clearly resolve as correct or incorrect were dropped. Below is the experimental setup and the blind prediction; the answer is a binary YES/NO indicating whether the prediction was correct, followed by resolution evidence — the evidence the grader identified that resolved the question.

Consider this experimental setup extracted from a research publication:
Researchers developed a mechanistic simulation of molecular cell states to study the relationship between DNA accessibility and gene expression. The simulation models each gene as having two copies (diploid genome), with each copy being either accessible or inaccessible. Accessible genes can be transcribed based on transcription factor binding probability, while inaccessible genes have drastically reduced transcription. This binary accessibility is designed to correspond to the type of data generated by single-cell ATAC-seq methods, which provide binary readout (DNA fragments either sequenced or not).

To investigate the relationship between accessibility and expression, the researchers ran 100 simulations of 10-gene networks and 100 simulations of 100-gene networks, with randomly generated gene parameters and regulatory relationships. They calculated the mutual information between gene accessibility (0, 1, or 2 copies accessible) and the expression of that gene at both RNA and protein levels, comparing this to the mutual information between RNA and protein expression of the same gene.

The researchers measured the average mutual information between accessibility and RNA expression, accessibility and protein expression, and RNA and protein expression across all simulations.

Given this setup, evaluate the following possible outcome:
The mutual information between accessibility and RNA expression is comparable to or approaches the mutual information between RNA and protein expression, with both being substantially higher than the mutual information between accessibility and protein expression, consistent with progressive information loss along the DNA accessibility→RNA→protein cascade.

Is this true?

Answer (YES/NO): NO